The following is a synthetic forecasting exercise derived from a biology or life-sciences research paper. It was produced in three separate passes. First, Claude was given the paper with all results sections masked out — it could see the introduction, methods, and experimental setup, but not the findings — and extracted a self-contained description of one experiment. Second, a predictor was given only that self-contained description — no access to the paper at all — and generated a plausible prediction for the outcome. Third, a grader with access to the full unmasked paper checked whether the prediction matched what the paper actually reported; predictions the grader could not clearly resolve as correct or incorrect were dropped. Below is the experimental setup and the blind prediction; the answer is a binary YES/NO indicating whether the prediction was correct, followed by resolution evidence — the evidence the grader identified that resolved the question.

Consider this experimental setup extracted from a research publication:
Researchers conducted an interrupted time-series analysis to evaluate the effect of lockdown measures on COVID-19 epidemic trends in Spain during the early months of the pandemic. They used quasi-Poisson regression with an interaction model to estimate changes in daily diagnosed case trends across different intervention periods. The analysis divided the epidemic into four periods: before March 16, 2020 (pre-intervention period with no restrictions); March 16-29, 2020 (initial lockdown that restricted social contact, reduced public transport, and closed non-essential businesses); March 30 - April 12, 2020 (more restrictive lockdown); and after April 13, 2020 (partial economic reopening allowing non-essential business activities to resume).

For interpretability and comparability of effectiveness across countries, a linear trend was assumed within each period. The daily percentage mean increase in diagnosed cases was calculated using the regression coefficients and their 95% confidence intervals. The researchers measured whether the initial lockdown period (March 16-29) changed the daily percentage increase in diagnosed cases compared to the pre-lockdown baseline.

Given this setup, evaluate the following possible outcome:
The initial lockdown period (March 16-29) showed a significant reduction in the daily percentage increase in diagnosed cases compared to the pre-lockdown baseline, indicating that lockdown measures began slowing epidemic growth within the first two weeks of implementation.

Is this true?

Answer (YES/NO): NO